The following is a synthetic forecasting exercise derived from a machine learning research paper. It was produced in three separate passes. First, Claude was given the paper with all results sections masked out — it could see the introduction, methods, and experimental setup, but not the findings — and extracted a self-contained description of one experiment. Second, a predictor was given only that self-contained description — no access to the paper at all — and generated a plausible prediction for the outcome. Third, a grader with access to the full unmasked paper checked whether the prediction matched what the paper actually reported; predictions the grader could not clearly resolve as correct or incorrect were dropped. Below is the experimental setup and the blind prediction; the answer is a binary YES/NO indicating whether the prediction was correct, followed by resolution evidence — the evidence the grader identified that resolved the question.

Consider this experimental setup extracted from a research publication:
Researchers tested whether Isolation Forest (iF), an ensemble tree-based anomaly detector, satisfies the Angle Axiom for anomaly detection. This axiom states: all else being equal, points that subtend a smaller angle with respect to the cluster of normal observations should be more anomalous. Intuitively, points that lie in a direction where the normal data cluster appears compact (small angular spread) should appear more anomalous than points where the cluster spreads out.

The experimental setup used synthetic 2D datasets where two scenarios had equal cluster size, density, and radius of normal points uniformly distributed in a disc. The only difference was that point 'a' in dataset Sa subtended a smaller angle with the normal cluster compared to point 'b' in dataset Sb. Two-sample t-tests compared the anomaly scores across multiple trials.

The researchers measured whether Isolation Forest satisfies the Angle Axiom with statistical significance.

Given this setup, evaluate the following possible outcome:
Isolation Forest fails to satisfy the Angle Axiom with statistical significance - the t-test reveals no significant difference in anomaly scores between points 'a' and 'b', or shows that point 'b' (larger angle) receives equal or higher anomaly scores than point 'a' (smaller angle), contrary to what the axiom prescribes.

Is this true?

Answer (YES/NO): YES